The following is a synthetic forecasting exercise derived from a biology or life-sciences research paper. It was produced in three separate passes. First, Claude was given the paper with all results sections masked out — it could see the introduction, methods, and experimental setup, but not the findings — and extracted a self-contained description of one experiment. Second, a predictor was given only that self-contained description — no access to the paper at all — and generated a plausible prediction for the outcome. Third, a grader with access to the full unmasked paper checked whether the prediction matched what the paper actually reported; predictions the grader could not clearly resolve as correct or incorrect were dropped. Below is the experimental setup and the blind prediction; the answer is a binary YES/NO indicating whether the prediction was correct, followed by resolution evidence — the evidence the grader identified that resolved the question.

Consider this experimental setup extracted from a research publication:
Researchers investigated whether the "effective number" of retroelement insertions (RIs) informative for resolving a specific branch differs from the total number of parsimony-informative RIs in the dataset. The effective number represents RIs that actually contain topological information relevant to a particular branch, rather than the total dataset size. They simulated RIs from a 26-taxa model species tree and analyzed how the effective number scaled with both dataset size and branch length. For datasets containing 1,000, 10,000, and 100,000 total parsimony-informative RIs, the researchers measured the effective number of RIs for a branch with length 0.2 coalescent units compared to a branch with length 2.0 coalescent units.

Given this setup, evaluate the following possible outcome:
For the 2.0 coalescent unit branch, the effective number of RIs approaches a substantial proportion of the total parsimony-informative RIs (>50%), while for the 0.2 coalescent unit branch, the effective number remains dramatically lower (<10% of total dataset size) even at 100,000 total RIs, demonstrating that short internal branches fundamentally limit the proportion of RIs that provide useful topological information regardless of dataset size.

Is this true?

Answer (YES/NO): NO